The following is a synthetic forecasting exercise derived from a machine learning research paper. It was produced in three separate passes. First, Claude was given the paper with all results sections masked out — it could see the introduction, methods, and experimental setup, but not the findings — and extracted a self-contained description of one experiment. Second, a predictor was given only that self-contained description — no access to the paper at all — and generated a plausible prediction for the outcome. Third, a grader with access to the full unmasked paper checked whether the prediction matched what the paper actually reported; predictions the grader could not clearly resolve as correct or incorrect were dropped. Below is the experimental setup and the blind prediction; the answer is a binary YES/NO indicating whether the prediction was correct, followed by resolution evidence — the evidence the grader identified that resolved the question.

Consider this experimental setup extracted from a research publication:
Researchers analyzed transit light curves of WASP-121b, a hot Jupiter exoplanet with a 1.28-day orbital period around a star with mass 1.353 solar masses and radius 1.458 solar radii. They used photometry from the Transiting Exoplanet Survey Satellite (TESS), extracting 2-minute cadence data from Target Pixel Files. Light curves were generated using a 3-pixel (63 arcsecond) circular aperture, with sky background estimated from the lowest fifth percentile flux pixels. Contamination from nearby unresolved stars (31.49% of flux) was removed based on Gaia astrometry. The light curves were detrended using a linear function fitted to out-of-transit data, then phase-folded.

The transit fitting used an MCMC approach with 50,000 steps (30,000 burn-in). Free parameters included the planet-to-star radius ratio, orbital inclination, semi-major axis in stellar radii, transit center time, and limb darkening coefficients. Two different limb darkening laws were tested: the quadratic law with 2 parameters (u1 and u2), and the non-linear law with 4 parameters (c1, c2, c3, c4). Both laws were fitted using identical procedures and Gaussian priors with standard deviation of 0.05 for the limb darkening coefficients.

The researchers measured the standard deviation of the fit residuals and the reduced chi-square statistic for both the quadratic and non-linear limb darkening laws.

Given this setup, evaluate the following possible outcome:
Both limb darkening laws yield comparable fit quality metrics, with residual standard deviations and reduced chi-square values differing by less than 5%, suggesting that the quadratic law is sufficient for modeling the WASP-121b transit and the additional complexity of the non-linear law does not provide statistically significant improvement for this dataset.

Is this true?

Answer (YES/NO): YES